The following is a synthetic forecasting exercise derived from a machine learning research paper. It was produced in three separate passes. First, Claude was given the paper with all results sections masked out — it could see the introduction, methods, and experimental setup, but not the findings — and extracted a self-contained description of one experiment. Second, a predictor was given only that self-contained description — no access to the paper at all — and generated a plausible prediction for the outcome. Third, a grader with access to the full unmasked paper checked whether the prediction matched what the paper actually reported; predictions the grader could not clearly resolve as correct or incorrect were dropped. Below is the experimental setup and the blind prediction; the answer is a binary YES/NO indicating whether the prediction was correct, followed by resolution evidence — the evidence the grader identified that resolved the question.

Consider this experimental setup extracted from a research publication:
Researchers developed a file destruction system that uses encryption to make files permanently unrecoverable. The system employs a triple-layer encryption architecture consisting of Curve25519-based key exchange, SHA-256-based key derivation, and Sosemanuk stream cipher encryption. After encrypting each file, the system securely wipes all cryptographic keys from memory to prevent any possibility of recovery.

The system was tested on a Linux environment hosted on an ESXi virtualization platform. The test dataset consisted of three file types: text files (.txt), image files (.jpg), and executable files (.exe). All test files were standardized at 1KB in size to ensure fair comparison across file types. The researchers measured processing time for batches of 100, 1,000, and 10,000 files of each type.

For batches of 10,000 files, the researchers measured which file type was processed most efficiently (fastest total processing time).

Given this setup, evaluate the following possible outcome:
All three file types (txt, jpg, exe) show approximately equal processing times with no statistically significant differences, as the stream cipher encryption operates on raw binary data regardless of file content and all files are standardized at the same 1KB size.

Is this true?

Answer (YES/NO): NO